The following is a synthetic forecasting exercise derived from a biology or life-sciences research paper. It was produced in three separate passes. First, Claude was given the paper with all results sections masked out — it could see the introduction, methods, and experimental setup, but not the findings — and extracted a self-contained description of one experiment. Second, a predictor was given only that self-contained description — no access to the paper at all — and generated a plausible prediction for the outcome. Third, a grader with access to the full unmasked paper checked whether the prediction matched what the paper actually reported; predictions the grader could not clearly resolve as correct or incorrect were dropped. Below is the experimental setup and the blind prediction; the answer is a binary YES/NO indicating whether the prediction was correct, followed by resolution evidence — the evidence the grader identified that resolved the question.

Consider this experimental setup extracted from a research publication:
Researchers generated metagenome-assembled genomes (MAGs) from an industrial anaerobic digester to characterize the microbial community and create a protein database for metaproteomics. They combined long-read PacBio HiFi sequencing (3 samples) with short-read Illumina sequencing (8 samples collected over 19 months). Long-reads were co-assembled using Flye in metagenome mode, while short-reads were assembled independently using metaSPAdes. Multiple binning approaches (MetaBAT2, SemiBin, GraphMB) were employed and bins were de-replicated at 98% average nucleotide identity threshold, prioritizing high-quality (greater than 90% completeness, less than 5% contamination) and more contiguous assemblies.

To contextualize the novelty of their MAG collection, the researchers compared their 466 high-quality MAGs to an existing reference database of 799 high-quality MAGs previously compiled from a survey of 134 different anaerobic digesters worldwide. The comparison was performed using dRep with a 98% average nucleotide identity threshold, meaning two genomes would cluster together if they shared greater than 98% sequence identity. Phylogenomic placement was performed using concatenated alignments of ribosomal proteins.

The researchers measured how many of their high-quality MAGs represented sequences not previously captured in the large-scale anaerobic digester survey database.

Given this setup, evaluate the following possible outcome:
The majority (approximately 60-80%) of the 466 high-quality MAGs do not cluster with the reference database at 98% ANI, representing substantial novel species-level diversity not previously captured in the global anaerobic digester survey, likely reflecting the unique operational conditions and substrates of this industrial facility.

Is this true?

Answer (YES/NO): YES